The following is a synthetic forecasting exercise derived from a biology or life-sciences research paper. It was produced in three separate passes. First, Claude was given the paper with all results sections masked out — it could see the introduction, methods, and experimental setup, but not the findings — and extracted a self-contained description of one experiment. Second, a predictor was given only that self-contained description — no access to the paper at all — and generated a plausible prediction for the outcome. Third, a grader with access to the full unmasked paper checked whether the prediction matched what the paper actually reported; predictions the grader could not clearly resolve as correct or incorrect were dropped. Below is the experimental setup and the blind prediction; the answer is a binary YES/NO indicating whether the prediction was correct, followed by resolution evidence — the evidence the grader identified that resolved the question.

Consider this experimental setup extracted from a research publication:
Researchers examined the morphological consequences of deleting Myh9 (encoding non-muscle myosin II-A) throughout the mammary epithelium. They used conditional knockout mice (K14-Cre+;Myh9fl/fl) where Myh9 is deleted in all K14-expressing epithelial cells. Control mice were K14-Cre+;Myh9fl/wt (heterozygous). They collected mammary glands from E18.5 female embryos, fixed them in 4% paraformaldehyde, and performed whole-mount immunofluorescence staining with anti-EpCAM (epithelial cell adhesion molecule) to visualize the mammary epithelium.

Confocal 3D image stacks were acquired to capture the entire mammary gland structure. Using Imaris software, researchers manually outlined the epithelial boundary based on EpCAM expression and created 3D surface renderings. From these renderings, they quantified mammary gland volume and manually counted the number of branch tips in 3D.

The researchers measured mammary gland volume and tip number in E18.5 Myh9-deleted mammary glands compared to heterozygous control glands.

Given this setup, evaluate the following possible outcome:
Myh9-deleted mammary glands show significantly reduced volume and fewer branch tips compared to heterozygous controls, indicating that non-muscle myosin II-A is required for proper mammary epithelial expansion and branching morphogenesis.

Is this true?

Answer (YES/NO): NO